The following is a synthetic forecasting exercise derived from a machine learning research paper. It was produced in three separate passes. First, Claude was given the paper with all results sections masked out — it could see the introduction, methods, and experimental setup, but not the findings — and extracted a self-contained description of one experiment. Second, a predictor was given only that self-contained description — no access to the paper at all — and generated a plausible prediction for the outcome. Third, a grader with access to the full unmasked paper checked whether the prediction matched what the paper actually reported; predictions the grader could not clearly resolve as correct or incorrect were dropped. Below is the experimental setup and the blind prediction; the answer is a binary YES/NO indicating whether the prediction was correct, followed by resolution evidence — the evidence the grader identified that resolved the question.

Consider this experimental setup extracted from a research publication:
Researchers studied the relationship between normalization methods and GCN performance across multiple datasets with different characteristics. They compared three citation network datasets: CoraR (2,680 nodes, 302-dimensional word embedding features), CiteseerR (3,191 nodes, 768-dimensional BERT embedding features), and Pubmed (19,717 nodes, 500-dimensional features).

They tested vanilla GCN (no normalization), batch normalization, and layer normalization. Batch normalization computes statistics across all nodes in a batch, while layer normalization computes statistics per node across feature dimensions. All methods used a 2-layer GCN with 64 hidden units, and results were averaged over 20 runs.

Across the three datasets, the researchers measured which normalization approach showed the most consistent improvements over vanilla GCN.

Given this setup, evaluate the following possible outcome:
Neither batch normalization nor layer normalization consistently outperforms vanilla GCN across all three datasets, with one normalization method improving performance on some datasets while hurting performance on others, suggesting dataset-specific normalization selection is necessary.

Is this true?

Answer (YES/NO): NO